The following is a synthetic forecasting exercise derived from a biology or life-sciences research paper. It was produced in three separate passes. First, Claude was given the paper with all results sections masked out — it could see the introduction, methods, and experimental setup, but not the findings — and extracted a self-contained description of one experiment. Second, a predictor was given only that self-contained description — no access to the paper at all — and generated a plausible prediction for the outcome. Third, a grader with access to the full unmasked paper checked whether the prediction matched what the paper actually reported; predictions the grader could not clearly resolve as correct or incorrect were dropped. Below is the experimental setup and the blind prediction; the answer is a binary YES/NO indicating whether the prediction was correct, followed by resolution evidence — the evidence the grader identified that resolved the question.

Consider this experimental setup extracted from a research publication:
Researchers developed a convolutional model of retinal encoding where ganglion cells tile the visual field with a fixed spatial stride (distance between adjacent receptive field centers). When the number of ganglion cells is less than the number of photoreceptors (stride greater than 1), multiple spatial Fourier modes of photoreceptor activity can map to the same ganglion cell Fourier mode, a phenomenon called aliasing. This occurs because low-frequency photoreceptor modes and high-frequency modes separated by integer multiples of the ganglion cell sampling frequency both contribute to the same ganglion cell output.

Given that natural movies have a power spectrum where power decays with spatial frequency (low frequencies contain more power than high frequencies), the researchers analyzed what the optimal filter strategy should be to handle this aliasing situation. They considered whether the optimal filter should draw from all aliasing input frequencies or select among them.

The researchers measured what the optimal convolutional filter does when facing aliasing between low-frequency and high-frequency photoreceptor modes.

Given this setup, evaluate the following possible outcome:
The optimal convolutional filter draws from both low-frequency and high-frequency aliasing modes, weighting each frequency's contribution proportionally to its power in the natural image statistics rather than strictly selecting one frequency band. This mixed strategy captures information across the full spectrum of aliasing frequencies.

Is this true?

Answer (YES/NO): NO